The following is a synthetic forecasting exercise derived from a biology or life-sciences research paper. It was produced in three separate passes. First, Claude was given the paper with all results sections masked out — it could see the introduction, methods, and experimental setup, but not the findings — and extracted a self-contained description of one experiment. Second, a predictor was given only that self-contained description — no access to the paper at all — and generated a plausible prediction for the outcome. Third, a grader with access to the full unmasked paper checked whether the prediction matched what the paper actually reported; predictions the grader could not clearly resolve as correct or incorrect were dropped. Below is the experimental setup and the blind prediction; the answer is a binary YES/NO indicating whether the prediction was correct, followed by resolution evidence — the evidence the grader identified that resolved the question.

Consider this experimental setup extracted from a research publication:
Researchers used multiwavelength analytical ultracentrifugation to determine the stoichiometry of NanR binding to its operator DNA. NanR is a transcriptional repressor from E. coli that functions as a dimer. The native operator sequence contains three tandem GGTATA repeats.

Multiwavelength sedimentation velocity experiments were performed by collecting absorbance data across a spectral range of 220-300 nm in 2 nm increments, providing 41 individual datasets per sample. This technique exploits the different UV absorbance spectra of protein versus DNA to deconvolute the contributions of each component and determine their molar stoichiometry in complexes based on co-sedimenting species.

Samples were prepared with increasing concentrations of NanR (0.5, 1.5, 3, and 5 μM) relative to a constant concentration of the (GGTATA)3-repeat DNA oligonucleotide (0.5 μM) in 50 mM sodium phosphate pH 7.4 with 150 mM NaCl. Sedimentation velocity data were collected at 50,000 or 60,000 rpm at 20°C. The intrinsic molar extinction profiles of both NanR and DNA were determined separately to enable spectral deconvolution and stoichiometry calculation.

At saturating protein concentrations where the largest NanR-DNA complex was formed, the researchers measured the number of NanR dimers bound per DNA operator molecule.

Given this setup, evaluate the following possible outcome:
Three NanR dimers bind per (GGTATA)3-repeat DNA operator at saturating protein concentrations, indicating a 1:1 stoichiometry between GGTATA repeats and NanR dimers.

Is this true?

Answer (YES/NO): YES